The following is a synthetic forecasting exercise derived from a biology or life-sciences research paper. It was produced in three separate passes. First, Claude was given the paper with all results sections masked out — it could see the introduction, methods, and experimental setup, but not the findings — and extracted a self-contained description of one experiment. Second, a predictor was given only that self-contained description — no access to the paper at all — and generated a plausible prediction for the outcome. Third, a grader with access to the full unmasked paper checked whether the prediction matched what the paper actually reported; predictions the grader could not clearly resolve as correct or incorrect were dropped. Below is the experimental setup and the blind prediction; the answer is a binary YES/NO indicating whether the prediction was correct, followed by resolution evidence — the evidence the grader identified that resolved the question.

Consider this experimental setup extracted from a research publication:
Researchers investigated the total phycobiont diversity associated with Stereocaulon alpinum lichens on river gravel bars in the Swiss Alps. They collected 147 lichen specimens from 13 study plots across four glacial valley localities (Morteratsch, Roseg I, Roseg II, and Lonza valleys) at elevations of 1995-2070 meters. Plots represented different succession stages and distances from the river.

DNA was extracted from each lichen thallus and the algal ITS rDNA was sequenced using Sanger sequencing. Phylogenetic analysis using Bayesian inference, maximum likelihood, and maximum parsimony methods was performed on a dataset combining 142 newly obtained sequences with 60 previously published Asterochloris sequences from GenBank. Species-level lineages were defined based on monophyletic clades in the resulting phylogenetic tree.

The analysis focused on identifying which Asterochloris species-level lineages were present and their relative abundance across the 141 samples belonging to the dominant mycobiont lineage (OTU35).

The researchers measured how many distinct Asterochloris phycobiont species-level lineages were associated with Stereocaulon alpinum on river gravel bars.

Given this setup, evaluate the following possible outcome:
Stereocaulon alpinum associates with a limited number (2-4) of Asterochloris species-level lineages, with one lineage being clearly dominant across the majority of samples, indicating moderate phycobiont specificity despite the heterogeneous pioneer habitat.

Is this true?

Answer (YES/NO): NO